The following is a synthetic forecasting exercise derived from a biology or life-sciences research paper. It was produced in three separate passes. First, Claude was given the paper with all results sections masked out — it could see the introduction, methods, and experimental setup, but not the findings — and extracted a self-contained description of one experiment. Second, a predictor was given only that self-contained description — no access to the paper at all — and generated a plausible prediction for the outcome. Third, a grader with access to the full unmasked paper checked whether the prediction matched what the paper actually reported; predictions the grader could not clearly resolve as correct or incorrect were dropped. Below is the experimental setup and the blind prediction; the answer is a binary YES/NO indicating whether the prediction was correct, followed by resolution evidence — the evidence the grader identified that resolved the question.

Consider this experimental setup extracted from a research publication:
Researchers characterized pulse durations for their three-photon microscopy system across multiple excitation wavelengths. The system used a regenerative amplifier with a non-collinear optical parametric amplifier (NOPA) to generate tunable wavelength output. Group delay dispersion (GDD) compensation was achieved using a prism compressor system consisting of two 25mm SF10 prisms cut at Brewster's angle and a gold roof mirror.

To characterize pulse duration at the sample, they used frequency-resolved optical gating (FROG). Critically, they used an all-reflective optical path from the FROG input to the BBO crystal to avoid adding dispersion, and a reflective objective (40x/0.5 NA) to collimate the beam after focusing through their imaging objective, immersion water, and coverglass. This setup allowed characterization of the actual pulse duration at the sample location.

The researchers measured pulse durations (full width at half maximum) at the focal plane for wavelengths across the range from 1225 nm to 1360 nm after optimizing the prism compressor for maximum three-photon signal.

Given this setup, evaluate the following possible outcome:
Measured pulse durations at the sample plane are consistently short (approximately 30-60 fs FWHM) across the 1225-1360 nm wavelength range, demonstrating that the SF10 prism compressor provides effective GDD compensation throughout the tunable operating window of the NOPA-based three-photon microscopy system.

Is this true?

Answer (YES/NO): NO